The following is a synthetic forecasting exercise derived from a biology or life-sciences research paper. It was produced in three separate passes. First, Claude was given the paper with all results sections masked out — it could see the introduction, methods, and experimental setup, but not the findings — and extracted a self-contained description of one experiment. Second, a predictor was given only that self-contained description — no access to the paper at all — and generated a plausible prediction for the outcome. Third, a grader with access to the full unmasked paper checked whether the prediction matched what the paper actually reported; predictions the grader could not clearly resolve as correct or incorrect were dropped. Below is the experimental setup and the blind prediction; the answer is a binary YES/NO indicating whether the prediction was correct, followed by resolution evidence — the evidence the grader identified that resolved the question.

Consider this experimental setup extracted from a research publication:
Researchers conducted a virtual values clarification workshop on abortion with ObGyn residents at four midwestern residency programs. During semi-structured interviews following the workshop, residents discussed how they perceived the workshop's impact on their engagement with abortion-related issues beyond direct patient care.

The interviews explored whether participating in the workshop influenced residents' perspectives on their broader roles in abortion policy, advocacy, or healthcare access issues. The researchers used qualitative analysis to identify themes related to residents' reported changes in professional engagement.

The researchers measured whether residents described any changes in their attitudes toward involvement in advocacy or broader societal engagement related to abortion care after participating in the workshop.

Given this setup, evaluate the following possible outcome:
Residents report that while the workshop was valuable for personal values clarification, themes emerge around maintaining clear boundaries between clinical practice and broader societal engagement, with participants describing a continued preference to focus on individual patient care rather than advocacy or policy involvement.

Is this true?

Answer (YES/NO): NO